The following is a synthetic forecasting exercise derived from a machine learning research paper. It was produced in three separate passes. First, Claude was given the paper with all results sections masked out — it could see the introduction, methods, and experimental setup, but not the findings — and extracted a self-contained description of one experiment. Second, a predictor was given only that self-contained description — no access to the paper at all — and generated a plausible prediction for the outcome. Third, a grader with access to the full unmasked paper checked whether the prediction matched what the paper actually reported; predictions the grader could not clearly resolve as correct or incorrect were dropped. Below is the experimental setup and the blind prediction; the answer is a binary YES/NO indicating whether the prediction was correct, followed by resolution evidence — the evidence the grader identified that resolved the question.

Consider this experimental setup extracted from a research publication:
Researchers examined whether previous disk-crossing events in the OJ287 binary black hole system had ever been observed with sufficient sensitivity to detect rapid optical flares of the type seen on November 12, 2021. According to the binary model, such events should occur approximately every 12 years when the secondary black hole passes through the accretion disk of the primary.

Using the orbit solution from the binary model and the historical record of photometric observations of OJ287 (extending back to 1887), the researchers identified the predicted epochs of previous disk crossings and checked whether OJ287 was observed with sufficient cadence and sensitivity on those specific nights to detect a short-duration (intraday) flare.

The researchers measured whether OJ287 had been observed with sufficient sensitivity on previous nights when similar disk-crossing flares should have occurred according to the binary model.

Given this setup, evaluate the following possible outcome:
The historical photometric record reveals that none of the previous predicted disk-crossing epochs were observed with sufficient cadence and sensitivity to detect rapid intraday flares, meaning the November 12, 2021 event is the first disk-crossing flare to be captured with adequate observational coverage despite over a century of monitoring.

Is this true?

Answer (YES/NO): YES